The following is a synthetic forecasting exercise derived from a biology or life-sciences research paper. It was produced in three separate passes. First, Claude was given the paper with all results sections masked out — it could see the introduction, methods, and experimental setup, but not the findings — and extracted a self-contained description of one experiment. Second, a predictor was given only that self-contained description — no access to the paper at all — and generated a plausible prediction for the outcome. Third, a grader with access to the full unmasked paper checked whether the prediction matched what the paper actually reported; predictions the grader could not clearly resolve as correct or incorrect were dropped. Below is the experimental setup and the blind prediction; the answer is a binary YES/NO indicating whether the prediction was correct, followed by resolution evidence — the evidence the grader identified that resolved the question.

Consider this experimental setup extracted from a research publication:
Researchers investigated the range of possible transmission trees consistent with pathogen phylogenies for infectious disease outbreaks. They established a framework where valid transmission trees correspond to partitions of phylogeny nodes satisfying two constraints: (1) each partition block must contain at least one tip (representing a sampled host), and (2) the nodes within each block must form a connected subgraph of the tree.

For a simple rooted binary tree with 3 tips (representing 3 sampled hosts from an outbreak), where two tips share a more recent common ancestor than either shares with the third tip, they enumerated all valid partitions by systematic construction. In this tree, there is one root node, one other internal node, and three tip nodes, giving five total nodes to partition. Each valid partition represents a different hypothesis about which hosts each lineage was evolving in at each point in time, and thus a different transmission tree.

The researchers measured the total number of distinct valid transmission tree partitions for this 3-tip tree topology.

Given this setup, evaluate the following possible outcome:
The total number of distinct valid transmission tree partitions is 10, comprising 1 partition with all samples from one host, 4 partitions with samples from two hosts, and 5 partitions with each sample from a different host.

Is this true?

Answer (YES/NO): NO